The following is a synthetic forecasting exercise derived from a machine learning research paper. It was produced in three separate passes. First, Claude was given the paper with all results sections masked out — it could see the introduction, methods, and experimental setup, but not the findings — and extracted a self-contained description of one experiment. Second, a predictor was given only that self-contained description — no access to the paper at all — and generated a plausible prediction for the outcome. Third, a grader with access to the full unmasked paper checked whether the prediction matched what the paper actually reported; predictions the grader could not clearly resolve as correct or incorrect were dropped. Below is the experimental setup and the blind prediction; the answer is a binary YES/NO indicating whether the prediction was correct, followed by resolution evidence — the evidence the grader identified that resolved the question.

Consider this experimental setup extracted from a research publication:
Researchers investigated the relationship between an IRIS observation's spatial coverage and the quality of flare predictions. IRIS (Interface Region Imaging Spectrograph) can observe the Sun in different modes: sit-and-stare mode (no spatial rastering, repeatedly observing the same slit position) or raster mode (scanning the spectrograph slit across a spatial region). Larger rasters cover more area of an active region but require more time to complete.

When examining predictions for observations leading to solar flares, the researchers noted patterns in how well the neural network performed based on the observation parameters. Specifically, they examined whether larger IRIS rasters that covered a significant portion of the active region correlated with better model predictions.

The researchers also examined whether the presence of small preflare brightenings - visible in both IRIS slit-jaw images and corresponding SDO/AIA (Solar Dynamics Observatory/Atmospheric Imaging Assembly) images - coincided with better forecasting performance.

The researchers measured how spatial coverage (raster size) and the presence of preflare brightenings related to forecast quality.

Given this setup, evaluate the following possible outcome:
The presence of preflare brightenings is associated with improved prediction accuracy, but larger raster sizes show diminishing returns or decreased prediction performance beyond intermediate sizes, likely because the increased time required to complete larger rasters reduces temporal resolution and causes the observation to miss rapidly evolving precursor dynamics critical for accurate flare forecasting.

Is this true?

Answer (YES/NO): NO